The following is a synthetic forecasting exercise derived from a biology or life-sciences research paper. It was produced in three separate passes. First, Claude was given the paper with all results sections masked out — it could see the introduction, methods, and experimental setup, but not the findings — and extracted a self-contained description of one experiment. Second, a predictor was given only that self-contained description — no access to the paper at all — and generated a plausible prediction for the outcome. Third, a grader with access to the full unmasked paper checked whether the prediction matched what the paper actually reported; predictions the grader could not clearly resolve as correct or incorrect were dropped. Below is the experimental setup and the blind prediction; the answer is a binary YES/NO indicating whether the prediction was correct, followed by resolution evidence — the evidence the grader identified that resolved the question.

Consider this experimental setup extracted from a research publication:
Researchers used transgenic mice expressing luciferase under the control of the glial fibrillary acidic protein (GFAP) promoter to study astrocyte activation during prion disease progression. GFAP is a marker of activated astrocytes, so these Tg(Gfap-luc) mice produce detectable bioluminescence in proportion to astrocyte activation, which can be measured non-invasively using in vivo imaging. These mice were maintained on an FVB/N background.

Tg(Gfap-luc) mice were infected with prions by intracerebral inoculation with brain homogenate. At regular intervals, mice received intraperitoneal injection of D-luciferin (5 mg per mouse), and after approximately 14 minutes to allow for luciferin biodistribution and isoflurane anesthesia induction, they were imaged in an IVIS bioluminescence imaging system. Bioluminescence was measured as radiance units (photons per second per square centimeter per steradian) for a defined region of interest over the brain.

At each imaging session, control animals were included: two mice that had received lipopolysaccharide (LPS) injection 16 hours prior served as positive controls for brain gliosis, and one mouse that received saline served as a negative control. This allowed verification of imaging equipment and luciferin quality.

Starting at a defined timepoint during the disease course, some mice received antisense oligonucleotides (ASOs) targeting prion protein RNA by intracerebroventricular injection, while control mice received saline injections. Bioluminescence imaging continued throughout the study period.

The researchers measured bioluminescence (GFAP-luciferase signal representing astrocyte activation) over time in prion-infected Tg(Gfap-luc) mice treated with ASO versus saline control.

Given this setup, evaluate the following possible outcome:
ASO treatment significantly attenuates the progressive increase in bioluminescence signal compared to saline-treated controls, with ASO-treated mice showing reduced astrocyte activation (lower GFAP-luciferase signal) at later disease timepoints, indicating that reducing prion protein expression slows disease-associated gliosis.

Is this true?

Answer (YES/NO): NO